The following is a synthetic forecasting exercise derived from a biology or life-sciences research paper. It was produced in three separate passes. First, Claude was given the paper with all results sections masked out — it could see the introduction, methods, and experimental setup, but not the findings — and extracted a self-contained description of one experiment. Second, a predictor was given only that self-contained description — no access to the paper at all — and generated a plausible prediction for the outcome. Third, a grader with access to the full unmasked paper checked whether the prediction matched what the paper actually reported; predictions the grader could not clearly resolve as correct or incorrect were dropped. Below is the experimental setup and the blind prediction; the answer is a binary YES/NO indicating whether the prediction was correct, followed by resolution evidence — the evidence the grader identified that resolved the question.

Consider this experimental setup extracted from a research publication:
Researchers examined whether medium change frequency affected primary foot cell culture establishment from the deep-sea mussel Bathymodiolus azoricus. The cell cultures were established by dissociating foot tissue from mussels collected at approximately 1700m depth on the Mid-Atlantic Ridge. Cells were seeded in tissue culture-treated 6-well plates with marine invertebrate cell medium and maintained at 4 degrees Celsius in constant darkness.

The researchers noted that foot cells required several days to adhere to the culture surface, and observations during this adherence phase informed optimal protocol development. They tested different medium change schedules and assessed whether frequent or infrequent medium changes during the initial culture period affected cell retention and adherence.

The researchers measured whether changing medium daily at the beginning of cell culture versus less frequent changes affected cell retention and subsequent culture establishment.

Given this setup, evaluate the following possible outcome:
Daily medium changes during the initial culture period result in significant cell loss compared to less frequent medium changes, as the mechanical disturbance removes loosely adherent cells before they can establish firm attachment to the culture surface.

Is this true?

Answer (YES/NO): YES